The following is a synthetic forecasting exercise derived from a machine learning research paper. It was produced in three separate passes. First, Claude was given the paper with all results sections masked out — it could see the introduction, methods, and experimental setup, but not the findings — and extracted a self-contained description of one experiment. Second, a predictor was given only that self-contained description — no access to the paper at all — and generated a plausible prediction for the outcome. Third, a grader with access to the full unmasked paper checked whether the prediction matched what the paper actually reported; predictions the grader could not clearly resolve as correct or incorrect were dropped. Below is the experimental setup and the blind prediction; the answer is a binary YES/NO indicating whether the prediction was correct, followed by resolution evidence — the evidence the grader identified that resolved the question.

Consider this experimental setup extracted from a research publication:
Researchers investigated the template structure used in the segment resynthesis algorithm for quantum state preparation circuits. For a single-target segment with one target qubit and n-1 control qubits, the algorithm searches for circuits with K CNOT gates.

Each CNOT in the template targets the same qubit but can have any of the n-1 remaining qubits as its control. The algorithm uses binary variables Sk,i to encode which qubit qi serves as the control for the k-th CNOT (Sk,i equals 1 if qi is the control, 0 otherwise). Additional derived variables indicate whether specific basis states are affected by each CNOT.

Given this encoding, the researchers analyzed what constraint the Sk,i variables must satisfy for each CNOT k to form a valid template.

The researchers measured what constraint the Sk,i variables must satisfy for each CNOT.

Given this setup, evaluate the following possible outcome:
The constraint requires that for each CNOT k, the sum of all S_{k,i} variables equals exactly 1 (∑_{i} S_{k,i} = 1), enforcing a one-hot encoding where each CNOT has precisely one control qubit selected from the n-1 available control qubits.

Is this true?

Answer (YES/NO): YES